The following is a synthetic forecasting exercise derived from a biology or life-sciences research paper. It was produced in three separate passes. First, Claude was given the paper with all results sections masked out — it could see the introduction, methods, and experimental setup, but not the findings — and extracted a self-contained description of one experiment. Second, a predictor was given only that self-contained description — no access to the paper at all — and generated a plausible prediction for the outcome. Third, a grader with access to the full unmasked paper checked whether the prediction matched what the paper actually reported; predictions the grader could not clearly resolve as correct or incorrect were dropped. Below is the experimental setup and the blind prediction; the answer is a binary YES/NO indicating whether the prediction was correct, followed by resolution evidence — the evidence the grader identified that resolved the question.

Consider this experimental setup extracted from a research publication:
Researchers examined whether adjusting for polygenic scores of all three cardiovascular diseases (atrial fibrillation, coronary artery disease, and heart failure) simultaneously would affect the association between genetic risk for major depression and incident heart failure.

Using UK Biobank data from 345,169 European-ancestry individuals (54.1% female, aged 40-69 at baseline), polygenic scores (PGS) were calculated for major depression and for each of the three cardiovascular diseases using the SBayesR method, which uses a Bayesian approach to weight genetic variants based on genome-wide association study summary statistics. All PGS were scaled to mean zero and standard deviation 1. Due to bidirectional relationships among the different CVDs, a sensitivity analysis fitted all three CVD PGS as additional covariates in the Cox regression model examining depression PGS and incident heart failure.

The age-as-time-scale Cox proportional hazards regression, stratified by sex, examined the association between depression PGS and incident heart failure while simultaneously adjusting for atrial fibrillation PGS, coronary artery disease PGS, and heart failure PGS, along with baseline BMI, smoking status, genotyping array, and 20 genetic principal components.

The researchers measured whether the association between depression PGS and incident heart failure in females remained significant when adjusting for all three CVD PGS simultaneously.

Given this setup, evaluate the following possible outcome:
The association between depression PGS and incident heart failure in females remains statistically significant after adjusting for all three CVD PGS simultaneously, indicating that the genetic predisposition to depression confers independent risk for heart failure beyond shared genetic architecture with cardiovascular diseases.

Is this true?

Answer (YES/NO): YES